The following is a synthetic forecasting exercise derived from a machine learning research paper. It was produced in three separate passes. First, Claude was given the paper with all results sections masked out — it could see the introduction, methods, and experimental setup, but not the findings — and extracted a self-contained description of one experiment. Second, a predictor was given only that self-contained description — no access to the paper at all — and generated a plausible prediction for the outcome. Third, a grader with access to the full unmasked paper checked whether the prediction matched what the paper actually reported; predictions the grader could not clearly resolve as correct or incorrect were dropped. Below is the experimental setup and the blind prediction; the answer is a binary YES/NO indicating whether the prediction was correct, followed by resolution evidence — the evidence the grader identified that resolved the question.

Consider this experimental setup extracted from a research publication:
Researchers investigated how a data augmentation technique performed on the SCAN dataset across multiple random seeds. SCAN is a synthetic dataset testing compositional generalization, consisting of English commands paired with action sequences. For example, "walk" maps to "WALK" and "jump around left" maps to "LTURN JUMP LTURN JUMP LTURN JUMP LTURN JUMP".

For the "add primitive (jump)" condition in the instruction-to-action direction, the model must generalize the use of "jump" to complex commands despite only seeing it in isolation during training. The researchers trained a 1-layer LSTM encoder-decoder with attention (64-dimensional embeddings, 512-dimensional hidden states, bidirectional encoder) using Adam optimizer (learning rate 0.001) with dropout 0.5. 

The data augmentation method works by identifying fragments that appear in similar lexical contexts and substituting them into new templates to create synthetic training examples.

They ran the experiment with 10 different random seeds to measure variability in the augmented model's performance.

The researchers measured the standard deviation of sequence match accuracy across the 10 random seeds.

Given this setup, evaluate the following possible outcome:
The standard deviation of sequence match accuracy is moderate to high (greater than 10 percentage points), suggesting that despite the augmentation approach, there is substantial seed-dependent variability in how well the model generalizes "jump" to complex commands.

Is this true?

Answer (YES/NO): NO